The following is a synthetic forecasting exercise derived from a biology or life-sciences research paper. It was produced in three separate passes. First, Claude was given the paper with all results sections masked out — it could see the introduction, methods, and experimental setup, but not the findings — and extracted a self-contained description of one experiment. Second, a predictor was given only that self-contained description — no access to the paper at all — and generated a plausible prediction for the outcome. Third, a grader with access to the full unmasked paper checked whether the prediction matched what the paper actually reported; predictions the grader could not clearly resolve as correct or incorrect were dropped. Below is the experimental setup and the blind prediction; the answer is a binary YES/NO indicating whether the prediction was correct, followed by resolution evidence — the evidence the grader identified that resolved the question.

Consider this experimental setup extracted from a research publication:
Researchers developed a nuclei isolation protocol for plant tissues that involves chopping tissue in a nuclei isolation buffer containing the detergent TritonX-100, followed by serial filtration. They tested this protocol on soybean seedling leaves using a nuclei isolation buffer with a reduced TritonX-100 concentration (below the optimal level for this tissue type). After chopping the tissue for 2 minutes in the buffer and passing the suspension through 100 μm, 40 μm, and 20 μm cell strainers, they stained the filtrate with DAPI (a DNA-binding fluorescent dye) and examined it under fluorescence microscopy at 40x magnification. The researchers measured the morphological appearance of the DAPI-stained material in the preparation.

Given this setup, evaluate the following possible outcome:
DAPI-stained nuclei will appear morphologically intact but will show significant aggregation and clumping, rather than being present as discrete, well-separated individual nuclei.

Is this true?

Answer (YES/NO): NO